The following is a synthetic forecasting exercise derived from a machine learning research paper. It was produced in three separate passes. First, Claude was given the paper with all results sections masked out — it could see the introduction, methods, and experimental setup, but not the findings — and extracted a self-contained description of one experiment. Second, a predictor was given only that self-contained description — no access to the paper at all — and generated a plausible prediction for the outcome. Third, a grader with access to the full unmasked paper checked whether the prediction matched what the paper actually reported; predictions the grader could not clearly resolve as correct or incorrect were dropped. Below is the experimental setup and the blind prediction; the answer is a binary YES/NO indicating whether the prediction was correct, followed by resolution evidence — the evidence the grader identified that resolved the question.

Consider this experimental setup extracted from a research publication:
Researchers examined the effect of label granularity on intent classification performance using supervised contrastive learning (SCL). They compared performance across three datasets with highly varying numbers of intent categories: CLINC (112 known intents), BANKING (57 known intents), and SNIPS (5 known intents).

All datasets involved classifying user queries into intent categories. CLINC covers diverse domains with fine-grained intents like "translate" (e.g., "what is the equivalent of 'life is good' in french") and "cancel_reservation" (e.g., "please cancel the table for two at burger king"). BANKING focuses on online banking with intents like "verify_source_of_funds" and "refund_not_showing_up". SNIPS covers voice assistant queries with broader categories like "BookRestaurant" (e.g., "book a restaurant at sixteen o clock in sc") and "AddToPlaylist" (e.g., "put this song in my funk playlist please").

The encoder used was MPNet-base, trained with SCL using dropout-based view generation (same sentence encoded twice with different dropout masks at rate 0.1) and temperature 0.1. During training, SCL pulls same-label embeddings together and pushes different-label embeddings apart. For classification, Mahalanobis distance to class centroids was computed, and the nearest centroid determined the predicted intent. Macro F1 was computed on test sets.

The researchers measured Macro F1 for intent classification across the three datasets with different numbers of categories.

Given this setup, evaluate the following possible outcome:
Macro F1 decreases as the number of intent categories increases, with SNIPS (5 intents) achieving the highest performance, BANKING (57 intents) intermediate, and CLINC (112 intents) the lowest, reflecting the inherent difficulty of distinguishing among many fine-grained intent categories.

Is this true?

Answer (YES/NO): NO